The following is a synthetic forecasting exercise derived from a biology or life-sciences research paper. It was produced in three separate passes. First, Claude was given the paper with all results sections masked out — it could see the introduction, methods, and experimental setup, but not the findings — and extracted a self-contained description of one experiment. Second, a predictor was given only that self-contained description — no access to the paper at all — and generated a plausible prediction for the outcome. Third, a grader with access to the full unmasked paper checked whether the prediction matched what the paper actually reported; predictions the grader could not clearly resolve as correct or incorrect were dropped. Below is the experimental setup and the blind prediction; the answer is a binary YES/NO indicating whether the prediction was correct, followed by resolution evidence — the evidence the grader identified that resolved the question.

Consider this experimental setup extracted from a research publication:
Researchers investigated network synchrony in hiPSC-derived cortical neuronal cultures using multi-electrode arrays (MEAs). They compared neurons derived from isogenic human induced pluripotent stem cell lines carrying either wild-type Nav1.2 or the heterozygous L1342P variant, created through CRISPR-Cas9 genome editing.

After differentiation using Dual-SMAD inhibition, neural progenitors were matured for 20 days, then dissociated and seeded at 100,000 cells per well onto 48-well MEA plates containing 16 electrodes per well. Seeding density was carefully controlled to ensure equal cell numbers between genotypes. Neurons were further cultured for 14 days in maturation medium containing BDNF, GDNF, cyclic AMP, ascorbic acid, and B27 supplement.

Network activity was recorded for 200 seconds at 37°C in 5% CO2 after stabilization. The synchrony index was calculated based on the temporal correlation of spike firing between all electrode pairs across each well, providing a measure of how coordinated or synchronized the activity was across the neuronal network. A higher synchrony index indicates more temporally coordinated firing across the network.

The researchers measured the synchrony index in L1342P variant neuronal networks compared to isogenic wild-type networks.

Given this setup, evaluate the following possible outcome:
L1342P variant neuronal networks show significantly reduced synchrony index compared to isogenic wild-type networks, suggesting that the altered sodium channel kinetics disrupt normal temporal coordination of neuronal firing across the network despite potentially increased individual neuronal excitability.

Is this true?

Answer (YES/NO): NO